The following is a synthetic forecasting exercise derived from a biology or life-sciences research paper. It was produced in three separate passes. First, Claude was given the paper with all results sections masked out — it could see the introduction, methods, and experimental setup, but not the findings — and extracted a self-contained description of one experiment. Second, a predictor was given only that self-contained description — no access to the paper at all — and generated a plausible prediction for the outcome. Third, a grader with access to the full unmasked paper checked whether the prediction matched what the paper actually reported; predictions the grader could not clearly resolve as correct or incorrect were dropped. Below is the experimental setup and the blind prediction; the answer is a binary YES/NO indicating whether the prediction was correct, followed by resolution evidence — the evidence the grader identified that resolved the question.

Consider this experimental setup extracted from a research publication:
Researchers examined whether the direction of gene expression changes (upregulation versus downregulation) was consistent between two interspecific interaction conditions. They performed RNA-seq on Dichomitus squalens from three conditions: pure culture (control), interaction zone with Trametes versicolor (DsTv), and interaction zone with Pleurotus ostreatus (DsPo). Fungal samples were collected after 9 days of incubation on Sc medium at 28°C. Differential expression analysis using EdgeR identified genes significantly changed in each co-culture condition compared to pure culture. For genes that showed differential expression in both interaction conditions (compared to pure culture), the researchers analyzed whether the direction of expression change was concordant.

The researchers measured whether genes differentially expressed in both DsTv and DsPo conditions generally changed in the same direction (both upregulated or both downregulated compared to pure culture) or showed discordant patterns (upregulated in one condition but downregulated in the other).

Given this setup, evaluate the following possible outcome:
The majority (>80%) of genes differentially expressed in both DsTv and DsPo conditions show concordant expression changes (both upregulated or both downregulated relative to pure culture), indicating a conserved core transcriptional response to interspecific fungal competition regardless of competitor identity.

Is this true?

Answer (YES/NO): YES